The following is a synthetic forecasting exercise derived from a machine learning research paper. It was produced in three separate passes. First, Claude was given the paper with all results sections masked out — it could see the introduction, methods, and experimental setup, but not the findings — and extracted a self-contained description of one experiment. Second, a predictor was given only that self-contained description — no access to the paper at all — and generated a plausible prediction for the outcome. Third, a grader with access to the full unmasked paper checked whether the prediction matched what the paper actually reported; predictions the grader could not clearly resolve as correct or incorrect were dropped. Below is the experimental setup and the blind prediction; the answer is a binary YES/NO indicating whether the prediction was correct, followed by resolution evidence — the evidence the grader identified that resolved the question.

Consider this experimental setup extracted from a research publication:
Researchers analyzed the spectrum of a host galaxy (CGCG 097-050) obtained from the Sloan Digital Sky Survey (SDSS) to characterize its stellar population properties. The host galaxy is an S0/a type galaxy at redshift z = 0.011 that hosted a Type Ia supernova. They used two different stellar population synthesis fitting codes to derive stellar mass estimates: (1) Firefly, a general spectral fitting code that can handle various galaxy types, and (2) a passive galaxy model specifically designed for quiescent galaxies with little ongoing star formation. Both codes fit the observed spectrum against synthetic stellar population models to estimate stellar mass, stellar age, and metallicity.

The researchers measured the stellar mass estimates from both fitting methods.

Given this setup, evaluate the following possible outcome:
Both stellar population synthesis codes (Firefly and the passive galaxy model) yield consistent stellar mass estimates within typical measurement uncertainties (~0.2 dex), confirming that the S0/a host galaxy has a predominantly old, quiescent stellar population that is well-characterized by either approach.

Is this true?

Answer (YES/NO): NO